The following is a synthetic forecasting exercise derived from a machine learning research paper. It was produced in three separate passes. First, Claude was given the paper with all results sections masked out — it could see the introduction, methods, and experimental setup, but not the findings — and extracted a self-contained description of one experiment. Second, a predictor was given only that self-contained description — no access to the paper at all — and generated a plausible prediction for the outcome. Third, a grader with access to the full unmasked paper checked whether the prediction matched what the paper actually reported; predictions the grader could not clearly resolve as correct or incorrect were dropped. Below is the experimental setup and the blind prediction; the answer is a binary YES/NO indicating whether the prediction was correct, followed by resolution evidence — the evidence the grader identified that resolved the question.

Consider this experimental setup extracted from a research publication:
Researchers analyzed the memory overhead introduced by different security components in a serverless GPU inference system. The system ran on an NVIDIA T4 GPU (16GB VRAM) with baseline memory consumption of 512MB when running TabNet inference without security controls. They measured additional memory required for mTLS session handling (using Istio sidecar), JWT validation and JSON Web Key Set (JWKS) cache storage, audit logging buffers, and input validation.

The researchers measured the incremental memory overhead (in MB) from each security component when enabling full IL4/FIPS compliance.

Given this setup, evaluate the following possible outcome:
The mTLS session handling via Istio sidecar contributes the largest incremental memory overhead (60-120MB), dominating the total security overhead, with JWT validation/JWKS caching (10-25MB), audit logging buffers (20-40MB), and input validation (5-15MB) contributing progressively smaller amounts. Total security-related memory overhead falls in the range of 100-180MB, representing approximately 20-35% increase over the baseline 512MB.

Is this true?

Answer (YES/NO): NO